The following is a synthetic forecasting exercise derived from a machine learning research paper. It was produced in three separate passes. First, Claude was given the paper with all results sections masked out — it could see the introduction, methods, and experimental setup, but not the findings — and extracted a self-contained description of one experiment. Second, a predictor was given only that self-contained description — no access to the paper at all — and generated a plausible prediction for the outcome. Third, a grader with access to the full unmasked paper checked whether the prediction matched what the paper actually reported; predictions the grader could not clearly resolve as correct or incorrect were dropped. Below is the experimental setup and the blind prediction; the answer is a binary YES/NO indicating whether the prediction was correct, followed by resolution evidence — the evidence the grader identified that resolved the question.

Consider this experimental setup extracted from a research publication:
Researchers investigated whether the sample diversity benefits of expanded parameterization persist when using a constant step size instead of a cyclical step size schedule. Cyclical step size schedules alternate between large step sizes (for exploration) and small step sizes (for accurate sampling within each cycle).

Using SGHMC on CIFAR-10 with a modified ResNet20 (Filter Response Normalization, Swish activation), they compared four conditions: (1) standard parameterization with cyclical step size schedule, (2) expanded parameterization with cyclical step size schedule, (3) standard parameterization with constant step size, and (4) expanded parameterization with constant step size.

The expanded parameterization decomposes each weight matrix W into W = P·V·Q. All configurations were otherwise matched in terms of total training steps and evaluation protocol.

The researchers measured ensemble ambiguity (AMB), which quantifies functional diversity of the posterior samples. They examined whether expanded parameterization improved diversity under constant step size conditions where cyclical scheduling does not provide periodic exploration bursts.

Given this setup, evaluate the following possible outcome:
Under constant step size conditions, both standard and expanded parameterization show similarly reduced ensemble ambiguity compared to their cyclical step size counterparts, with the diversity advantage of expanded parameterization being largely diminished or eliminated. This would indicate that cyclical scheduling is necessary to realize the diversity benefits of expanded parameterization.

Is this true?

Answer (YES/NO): NO